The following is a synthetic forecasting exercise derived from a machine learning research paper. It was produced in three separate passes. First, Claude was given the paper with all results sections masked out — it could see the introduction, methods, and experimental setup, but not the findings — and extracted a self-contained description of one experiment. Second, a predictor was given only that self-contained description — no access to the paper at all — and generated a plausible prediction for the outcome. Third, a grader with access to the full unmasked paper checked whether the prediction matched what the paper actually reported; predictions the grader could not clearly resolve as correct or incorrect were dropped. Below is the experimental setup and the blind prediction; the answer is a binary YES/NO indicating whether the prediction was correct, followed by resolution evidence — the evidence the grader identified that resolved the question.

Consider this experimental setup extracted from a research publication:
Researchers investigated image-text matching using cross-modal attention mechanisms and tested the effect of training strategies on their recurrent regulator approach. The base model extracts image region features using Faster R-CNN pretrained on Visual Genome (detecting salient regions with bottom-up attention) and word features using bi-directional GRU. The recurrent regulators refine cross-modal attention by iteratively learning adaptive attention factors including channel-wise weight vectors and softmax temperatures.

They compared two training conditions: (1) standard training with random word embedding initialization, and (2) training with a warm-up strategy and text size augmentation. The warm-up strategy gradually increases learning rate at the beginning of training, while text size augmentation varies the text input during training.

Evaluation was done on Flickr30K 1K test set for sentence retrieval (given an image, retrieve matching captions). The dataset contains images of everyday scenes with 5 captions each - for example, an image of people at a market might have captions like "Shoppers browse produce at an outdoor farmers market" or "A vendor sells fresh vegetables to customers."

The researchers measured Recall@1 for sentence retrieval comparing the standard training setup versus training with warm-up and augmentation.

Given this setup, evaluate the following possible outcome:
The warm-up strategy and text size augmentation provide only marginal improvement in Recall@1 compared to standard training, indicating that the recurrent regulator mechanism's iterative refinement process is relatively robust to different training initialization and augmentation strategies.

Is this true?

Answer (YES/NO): NO